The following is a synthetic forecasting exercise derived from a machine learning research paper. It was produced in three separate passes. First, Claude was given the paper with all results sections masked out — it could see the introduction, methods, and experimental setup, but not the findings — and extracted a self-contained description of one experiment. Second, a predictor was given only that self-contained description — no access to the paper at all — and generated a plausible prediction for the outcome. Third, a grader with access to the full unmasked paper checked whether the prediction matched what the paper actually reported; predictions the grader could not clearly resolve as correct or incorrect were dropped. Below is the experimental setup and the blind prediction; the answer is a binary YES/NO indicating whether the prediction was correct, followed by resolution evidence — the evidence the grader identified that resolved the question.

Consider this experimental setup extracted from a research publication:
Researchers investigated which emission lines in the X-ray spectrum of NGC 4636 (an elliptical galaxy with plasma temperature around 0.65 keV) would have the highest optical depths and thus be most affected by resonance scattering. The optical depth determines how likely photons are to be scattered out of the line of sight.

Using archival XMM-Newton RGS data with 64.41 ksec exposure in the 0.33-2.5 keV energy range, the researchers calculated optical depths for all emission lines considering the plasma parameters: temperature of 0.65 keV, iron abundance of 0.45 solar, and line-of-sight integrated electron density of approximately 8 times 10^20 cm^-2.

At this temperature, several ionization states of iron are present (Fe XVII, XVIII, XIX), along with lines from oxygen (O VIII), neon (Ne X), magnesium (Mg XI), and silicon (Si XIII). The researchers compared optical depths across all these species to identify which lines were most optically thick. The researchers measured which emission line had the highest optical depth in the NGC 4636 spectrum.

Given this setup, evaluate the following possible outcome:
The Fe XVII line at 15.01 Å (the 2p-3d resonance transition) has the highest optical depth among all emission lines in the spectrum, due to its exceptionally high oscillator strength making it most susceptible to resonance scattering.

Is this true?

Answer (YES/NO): YES